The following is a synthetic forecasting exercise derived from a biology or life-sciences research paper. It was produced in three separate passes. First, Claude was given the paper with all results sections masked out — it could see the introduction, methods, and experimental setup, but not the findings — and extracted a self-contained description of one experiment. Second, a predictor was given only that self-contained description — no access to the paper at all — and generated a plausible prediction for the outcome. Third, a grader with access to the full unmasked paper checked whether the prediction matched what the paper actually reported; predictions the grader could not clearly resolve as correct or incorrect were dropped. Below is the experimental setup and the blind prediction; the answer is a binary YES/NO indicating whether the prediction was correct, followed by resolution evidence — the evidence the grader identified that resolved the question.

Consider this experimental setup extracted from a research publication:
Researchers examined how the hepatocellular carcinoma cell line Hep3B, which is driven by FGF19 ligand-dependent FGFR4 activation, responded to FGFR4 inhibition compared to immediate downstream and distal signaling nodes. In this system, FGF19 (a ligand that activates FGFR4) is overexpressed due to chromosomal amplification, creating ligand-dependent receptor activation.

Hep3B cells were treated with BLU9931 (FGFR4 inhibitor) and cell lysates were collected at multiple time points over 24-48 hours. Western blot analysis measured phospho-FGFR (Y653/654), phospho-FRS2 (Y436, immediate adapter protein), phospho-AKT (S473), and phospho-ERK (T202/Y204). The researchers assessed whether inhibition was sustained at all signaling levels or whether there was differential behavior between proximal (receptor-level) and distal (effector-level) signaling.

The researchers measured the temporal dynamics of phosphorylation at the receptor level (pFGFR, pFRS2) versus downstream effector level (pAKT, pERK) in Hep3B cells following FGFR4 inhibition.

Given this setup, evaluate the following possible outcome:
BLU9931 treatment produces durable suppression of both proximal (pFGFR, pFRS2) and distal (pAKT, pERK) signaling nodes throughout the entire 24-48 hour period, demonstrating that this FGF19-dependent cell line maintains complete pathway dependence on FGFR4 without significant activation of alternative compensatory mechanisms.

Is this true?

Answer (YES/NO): NO